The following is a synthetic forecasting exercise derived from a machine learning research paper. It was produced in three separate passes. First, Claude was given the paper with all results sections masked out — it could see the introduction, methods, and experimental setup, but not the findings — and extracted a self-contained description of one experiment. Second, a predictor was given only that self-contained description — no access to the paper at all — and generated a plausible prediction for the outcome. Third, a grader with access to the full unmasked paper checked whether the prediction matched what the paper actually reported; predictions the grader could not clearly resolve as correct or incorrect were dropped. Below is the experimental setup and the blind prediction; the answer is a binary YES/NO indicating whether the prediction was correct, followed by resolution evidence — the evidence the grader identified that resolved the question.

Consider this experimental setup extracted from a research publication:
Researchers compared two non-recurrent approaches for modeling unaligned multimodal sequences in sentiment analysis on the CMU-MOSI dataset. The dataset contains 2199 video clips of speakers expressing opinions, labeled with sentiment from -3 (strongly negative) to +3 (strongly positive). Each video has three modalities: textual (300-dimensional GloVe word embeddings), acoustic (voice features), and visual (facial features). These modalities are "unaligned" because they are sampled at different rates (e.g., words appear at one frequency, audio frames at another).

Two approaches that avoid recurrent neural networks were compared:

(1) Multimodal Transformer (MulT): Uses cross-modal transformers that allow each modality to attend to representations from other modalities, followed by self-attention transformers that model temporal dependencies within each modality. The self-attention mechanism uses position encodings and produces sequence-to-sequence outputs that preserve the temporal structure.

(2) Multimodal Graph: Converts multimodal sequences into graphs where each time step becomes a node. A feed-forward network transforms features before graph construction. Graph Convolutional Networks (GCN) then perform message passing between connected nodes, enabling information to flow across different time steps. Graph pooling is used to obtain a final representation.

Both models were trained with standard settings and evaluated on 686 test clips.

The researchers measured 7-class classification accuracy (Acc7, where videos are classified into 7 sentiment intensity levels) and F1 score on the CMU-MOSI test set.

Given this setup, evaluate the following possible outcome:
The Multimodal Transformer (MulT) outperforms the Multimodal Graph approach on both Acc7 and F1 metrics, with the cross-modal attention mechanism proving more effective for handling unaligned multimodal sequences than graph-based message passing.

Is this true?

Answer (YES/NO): NO